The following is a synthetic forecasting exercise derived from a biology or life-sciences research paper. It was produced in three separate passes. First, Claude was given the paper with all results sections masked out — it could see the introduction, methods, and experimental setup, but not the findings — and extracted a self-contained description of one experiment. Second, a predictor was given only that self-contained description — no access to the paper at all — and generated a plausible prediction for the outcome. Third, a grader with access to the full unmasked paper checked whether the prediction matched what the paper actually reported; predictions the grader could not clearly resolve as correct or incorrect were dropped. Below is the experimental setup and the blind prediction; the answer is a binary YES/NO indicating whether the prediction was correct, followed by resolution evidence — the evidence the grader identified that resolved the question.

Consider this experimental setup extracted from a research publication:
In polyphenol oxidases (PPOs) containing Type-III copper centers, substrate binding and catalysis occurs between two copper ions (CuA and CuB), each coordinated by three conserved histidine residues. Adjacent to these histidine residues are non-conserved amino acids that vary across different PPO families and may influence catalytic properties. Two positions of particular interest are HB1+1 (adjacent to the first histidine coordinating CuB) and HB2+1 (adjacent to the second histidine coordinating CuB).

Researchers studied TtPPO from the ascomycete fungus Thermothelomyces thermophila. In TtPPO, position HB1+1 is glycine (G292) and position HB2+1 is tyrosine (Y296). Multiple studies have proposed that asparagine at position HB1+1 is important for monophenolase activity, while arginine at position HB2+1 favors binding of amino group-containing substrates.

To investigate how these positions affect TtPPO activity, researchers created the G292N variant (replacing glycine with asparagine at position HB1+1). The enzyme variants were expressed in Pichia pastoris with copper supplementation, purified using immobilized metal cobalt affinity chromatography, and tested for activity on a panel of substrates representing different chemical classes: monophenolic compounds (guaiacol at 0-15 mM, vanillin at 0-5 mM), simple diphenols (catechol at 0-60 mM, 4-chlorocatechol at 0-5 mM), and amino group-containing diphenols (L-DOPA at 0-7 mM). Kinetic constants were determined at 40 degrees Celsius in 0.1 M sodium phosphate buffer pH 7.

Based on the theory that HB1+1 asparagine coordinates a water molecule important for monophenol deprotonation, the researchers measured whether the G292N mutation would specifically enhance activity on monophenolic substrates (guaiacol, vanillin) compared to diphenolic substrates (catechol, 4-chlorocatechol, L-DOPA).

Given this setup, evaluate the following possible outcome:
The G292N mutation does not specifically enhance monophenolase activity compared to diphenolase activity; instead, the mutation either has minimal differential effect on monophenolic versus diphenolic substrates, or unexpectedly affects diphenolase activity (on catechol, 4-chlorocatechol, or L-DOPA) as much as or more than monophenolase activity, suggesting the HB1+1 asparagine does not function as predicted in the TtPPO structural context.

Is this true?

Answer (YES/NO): YES